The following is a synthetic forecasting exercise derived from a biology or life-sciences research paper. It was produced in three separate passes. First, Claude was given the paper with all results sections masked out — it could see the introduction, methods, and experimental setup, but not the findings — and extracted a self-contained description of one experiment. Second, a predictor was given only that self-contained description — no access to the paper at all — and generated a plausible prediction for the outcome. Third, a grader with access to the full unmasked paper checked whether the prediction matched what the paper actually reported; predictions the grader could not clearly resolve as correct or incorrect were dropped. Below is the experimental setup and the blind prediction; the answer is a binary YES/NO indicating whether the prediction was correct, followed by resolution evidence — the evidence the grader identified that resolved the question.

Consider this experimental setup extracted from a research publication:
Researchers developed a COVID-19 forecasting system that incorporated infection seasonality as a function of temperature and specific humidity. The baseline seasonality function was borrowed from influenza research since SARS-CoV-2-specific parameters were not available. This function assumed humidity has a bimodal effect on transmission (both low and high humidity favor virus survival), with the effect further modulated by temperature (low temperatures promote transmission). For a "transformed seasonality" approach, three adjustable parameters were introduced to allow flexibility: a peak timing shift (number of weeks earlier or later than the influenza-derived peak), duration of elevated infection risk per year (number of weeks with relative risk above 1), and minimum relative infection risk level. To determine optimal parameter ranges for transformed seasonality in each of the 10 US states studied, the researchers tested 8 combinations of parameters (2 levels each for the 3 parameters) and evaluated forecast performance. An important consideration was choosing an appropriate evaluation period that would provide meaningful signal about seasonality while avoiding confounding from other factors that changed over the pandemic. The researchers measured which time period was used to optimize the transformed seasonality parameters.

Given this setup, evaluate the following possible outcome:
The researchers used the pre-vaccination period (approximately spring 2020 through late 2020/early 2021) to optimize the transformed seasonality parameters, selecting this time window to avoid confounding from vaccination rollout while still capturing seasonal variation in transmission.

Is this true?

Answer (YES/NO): NO